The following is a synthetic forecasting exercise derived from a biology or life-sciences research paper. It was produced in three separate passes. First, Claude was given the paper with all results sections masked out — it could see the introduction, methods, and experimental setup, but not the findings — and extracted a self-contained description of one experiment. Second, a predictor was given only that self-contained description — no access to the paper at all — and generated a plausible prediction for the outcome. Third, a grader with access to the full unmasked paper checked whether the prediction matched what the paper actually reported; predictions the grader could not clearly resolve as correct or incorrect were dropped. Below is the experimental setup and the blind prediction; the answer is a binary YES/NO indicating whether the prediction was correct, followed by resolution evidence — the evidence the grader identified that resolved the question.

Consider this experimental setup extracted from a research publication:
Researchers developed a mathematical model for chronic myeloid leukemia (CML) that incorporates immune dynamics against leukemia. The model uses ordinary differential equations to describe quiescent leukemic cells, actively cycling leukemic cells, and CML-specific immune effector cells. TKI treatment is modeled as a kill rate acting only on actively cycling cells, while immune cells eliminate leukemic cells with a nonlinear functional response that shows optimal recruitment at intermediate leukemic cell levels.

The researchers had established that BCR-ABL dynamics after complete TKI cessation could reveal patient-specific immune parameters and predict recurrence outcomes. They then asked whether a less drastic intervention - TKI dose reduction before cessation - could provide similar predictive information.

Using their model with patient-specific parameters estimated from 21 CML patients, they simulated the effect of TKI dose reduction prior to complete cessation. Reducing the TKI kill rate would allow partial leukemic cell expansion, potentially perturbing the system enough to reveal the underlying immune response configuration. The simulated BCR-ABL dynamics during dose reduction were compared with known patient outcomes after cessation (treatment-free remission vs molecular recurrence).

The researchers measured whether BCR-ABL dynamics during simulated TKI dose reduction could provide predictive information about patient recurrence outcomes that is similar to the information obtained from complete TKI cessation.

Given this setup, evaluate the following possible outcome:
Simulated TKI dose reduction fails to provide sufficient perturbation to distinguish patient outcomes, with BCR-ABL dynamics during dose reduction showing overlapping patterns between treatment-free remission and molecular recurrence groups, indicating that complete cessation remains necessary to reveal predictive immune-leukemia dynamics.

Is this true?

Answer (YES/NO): NO